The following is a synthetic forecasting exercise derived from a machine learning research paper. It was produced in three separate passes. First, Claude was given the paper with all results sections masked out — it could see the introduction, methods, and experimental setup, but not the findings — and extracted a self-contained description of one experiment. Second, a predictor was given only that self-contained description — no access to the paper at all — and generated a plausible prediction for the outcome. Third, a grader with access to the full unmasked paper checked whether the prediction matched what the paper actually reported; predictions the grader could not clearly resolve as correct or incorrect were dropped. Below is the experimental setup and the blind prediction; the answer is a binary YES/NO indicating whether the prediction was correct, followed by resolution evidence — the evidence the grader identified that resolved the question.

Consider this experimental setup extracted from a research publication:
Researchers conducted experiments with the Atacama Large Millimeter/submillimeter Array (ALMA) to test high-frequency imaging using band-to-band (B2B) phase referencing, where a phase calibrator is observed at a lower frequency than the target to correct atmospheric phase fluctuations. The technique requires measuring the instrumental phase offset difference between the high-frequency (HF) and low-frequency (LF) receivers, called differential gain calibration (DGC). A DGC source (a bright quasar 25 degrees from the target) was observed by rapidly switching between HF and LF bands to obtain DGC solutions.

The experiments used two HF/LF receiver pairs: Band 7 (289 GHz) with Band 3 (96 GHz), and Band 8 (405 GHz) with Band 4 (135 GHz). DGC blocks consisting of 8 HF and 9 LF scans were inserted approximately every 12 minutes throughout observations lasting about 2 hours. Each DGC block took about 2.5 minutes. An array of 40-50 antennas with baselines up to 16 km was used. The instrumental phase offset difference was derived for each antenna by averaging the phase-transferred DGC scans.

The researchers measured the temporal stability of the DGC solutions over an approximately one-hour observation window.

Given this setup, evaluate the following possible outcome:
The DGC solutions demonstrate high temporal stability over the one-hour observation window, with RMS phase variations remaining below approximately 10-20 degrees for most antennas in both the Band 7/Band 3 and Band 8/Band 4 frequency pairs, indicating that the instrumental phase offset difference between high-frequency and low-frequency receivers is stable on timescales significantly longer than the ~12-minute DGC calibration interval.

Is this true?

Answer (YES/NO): YES